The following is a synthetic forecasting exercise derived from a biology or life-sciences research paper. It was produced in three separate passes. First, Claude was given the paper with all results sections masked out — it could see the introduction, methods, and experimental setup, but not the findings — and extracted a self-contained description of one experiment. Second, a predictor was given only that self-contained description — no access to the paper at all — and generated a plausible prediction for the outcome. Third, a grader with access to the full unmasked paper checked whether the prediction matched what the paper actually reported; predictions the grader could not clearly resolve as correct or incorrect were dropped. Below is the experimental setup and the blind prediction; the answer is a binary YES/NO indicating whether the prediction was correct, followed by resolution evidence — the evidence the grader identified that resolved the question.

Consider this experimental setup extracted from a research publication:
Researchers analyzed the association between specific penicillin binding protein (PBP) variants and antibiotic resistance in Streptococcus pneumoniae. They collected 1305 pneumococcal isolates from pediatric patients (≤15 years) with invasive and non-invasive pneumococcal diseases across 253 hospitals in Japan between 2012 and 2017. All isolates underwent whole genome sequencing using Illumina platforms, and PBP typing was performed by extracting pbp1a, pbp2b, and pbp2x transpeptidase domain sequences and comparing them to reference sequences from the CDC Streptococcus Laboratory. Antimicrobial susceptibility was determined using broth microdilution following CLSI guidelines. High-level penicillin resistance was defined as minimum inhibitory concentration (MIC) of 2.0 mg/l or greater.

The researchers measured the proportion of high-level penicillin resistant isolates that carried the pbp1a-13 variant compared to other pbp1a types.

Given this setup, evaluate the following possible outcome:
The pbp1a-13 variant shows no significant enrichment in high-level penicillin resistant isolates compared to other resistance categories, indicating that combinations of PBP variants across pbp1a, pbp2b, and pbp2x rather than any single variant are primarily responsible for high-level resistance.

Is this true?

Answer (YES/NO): NO